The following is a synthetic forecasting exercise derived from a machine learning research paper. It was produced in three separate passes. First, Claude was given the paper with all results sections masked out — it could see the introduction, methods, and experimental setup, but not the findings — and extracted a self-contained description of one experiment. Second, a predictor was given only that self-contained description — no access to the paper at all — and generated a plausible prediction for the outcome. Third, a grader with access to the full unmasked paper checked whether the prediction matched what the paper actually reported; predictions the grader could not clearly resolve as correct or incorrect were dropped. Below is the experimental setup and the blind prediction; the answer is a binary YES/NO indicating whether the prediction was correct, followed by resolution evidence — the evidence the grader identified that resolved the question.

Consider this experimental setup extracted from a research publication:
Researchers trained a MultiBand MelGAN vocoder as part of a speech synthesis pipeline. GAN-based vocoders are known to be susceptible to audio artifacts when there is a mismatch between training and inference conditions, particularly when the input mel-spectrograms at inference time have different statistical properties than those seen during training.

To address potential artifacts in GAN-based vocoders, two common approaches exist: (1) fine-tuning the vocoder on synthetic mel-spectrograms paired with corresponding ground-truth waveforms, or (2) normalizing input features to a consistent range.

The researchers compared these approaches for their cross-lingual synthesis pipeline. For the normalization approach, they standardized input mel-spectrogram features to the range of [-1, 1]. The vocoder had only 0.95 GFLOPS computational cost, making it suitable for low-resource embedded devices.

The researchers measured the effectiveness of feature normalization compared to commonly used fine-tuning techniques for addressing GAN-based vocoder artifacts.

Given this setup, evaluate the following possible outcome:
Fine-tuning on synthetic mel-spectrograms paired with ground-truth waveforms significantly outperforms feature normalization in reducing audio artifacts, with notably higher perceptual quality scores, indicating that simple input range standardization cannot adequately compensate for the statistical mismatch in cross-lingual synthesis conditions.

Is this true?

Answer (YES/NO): NO